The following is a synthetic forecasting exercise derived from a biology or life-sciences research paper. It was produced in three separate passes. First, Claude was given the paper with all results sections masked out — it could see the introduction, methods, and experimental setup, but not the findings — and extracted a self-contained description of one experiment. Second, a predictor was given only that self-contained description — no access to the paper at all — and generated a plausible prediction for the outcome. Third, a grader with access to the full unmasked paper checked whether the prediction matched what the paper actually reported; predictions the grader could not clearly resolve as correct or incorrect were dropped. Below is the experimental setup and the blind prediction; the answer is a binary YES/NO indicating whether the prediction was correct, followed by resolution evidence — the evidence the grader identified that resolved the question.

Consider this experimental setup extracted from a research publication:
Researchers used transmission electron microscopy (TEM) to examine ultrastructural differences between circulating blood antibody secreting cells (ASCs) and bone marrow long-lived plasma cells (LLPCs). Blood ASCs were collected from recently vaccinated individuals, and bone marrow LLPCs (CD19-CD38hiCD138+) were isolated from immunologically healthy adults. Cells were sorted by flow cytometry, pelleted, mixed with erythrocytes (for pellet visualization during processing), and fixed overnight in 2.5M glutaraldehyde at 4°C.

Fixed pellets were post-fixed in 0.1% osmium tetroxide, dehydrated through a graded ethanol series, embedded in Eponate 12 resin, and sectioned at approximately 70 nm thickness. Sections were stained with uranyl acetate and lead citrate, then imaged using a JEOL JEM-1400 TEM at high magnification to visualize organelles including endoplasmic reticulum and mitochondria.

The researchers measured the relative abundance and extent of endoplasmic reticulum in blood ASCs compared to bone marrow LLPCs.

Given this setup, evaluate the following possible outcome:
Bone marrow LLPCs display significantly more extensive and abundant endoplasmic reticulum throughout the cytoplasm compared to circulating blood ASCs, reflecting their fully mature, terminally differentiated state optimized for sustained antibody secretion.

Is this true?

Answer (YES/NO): YES